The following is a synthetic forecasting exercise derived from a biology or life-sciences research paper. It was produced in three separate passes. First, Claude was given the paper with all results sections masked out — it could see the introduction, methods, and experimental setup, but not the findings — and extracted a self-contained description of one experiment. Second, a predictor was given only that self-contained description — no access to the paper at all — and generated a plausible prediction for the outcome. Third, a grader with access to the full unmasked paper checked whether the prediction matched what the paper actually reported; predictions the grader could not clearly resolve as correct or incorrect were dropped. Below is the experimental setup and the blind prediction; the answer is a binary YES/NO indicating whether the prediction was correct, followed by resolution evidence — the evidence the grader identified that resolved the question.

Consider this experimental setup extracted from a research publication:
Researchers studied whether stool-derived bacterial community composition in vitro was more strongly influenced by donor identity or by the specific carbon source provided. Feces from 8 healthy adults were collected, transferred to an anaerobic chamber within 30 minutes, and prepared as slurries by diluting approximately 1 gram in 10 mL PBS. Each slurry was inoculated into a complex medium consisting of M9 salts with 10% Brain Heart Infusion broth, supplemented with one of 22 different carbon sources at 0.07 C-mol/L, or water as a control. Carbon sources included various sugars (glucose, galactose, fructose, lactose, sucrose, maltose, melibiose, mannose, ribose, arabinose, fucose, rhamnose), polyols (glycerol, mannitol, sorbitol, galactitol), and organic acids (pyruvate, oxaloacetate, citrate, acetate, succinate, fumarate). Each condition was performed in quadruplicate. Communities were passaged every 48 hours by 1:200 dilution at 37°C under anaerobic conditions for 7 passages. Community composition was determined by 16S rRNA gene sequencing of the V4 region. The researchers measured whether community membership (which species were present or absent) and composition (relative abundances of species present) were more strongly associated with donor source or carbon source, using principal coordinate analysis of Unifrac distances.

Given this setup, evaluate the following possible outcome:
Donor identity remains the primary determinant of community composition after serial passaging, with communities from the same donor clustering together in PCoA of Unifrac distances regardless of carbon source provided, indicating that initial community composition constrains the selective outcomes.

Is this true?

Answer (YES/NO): NO